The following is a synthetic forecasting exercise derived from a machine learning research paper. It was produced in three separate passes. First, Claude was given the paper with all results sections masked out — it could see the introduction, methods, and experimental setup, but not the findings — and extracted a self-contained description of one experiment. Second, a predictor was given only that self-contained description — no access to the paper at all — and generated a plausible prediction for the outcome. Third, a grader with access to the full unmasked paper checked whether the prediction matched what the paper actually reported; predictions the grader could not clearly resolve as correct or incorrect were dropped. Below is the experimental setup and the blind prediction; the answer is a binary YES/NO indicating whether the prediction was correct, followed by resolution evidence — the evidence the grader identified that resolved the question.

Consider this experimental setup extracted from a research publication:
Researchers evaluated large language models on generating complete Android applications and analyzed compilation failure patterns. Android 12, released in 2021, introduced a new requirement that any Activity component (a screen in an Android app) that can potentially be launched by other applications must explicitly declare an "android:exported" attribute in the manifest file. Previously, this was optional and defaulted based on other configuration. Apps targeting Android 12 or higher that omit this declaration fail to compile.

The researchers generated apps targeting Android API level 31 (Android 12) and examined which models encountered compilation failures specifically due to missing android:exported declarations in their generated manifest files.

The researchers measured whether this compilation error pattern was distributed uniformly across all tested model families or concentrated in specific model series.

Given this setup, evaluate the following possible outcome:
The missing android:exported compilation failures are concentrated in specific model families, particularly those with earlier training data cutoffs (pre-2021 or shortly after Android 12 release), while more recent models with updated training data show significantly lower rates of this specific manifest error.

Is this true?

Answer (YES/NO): NO